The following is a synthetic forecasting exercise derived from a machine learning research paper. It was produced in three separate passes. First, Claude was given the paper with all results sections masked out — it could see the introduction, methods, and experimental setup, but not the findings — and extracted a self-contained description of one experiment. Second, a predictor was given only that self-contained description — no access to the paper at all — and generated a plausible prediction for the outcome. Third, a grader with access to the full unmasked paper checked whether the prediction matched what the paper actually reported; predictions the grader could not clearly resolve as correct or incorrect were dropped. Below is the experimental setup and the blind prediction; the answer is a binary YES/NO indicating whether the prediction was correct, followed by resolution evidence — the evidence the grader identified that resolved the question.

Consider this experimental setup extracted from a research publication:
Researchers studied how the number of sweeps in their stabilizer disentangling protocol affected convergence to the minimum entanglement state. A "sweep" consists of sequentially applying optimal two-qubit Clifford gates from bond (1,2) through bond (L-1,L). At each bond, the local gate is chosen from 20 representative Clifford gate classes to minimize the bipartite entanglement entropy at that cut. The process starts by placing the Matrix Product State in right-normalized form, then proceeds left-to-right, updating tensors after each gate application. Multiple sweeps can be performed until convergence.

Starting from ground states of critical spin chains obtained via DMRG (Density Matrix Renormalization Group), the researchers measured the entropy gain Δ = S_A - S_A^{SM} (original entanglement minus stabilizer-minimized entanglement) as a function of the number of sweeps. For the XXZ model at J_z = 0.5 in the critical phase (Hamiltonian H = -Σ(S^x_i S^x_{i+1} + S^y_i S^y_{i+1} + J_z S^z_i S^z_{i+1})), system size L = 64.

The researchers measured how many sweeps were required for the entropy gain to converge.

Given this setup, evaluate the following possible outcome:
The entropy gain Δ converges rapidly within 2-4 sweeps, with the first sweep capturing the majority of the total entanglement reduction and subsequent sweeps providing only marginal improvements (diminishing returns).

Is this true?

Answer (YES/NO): NO